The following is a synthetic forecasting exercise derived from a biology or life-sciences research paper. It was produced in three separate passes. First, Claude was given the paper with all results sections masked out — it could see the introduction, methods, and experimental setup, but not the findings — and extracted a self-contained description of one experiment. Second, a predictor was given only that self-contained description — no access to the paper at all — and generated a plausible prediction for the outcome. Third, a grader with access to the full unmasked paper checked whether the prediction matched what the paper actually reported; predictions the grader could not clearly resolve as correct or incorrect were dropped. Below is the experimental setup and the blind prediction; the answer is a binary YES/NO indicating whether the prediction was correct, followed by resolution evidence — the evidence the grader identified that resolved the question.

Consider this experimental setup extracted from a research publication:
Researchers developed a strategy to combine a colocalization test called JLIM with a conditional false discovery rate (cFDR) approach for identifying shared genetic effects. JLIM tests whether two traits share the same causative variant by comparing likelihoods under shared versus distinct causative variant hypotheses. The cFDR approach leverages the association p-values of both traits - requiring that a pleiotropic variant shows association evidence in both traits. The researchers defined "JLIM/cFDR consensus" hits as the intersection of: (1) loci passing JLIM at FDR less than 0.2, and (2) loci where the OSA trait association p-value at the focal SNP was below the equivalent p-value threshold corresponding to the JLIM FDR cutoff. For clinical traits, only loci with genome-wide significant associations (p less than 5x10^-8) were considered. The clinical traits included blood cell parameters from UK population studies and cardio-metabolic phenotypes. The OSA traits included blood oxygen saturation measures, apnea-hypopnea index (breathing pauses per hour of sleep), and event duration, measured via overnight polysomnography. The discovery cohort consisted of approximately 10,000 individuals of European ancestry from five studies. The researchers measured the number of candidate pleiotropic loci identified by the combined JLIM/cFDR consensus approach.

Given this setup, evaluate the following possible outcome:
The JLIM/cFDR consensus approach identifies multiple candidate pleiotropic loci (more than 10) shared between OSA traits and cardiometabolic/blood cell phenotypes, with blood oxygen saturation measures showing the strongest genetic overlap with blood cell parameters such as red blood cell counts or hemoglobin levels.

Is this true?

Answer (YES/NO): YES